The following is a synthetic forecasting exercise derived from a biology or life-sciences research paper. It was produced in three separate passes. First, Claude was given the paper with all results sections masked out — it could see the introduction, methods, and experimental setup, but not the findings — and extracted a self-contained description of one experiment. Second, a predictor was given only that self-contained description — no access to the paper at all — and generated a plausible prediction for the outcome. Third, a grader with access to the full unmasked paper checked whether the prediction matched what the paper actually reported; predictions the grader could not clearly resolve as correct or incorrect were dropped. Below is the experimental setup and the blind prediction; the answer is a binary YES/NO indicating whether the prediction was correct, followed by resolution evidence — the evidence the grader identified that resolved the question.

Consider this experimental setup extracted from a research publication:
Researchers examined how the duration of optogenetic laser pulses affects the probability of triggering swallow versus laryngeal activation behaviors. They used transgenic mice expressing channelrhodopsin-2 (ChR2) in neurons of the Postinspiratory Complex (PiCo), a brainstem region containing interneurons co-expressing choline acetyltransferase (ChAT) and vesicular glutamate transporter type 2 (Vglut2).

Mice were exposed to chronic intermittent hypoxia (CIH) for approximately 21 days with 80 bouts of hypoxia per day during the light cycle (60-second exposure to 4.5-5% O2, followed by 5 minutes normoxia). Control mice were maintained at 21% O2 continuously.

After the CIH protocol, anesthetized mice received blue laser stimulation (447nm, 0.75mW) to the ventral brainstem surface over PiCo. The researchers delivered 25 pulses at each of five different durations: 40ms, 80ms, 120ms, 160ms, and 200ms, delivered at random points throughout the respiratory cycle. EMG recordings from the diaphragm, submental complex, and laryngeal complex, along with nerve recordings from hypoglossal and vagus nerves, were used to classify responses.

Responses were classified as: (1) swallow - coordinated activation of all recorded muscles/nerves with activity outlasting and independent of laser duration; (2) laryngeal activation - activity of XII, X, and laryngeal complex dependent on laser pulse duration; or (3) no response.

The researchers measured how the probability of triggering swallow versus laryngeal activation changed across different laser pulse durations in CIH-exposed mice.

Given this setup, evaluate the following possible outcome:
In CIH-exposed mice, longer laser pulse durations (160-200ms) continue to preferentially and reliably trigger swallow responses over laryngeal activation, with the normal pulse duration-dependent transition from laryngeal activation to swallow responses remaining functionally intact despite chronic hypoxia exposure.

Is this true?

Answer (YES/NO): NO